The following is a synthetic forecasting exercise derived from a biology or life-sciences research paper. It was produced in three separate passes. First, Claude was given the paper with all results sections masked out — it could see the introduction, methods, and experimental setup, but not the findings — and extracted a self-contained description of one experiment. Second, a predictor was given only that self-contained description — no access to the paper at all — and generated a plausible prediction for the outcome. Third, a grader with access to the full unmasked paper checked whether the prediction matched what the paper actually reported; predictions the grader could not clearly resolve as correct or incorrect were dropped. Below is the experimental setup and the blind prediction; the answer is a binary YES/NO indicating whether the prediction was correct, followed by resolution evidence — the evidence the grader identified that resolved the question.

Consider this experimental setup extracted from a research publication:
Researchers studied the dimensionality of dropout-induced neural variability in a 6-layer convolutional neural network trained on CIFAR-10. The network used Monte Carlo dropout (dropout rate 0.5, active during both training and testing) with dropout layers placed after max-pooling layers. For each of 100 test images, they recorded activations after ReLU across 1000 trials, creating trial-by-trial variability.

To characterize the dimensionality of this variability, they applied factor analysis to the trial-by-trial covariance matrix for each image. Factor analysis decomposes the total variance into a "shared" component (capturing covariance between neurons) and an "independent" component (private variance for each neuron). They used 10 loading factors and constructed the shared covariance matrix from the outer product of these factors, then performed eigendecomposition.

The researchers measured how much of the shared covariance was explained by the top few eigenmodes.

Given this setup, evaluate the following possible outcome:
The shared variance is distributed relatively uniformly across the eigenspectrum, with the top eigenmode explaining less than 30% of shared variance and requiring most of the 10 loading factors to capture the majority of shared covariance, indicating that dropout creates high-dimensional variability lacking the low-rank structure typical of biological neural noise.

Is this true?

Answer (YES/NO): NO